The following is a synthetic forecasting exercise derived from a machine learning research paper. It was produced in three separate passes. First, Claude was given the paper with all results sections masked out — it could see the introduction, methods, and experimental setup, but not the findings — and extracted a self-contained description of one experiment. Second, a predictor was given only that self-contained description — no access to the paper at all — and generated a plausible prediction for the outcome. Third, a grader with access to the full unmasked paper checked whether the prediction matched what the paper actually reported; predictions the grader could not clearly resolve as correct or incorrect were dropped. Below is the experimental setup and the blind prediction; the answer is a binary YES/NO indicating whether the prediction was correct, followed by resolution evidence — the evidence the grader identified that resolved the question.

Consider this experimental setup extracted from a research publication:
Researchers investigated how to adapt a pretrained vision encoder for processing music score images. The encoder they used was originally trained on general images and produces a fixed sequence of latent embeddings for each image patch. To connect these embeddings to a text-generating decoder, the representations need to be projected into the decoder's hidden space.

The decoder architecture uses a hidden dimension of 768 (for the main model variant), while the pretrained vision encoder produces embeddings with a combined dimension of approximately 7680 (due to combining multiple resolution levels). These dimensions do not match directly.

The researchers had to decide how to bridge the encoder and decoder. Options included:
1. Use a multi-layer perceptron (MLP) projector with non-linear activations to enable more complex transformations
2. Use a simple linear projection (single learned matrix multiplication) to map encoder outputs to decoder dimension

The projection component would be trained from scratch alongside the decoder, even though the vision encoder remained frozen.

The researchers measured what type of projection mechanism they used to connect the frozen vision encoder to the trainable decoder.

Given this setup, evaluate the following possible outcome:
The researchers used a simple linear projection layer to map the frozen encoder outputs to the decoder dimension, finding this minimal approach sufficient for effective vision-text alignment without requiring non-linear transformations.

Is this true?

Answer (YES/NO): YES